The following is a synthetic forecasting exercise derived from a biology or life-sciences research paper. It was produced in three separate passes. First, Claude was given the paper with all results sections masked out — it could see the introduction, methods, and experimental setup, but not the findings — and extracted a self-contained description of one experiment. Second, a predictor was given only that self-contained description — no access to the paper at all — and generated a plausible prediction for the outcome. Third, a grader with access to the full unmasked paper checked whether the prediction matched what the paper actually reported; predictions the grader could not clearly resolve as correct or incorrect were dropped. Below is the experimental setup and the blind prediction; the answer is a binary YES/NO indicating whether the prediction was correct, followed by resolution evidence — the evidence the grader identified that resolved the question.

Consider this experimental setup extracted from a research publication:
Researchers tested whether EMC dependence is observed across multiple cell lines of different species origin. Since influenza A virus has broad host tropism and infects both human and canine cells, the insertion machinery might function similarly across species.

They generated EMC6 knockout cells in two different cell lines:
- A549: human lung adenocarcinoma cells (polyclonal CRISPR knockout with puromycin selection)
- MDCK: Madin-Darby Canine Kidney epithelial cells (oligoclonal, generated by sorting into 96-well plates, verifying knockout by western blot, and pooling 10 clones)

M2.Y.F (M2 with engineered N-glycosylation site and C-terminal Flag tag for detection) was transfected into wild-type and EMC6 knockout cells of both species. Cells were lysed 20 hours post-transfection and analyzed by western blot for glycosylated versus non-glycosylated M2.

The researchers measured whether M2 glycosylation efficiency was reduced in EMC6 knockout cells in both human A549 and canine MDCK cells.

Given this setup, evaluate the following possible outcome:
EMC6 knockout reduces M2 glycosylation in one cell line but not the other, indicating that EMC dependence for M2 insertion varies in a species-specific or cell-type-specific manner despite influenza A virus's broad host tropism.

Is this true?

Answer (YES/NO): NO